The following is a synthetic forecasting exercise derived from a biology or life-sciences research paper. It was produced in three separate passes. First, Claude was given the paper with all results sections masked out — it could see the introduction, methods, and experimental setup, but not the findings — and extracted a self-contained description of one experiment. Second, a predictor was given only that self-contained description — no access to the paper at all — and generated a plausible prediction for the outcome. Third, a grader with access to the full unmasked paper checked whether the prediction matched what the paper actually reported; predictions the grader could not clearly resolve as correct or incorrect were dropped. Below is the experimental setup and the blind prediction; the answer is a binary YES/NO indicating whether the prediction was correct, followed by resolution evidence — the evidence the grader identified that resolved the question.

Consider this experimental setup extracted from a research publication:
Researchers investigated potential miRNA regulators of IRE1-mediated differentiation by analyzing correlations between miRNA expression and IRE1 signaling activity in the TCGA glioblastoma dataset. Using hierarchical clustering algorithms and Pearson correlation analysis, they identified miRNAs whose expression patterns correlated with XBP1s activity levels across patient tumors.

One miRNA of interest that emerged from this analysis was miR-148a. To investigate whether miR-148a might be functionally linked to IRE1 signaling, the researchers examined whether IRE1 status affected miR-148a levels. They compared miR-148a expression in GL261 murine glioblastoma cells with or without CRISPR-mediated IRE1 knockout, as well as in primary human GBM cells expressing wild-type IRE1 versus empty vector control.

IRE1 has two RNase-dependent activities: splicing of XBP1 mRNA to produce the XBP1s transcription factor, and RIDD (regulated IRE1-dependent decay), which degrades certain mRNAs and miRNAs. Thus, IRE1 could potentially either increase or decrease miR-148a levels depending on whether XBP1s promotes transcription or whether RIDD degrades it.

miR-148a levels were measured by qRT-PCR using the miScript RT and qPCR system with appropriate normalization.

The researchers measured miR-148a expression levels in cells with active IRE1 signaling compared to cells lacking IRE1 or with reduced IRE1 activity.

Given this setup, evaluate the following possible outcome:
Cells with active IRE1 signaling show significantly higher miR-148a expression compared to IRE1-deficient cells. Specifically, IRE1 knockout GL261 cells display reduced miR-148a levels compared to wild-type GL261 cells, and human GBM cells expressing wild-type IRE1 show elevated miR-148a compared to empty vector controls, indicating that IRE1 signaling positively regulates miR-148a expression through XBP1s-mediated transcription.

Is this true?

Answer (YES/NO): YES